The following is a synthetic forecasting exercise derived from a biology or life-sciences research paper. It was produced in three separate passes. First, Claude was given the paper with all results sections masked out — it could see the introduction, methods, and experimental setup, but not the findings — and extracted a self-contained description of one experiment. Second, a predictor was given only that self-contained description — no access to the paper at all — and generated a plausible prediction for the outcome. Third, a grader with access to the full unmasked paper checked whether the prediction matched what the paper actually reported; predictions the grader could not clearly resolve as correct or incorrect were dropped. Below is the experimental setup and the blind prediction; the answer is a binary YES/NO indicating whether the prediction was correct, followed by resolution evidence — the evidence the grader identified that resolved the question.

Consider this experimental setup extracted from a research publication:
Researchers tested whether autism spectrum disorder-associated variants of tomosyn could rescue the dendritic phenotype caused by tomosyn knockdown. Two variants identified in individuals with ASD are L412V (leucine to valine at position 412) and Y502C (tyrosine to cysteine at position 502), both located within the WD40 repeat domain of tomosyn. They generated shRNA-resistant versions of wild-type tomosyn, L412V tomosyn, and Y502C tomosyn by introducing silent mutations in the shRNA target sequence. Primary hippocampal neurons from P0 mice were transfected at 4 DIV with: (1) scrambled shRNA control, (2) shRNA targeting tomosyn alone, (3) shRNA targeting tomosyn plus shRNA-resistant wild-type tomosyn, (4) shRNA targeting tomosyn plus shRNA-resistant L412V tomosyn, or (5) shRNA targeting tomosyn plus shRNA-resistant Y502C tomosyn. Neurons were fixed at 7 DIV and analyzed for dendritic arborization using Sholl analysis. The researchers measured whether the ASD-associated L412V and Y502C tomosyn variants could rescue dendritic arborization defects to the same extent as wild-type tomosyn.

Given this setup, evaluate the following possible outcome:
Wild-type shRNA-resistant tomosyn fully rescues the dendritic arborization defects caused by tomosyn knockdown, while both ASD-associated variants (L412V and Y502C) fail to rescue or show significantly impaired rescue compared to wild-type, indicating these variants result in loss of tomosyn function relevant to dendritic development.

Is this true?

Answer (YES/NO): YES